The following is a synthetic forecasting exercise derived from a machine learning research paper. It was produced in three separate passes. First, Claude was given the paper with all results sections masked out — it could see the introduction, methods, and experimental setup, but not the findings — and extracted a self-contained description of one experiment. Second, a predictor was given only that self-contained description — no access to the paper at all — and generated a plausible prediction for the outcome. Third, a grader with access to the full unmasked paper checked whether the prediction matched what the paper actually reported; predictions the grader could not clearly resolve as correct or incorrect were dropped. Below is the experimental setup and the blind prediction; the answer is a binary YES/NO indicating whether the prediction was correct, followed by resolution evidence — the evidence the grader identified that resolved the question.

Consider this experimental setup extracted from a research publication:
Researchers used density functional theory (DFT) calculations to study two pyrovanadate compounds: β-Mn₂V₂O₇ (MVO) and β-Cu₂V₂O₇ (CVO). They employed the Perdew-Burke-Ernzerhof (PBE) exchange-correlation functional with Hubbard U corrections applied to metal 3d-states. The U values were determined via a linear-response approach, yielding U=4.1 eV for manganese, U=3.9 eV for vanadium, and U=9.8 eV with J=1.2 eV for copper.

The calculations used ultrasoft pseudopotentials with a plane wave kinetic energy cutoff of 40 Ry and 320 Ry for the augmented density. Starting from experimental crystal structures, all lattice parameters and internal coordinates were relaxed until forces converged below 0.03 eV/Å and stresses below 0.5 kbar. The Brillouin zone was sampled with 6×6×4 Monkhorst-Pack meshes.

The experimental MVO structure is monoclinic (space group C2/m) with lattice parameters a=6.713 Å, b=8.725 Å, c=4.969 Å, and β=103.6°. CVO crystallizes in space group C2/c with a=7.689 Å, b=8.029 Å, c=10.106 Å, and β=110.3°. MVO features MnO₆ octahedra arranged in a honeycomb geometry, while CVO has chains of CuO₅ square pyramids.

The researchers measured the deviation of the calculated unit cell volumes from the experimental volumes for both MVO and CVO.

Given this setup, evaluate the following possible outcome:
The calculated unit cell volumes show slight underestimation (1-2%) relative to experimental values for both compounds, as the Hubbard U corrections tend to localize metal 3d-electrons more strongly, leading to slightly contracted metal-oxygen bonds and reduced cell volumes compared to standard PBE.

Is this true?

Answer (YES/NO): NO